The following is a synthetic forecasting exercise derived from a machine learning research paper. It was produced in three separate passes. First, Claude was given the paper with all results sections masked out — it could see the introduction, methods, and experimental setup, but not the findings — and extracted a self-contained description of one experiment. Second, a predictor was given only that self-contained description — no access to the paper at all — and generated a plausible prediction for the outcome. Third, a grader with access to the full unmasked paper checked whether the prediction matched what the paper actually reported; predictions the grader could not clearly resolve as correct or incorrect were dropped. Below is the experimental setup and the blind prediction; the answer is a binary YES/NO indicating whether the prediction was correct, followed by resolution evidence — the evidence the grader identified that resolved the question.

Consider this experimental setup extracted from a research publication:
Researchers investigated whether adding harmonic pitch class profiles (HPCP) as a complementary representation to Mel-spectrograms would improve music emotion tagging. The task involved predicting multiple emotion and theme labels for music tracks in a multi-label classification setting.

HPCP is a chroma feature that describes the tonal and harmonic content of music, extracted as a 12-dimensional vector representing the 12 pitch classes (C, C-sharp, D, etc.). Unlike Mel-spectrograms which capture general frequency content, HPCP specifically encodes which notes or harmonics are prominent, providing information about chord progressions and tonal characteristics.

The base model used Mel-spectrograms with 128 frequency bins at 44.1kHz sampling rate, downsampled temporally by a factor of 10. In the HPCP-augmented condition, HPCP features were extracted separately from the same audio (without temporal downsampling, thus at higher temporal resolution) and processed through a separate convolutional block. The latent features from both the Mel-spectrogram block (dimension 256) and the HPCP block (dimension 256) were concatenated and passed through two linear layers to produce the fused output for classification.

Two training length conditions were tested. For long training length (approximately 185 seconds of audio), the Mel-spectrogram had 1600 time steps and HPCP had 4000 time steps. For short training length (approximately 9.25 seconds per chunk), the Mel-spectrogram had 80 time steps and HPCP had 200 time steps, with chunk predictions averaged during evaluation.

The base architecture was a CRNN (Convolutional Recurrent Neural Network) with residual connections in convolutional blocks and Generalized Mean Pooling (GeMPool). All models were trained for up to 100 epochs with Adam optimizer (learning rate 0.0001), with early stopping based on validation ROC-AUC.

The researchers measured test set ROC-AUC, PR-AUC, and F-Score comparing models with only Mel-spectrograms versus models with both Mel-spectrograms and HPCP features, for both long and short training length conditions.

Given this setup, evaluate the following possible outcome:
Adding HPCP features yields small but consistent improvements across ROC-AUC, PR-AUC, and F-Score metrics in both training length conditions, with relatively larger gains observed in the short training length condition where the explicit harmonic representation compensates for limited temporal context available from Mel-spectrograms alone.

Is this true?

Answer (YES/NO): NO